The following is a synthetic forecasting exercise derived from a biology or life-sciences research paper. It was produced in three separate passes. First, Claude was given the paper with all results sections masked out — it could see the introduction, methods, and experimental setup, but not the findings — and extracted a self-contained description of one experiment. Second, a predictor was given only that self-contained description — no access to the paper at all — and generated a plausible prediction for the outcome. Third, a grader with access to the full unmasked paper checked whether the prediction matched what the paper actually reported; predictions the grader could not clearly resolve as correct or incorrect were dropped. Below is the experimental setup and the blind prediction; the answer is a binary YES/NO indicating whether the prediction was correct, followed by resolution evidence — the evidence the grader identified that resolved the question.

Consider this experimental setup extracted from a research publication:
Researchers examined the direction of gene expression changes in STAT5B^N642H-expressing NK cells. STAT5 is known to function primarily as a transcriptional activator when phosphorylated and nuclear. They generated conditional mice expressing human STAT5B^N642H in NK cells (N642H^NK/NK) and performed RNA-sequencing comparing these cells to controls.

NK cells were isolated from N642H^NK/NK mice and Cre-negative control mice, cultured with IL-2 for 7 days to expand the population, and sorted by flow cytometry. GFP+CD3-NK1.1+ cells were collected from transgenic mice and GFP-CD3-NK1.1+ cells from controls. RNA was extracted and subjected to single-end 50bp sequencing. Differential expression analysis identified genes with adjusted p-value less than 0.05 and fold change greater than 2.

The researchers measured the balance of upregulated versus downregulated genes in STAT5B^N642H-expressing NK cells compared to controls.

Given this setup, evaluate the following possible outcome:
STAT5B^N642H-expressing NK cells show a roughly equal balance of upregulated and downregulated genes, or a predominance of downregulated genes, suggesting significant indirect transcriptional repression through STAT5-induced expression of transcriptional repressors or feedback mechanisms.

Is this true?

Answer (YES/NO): NO